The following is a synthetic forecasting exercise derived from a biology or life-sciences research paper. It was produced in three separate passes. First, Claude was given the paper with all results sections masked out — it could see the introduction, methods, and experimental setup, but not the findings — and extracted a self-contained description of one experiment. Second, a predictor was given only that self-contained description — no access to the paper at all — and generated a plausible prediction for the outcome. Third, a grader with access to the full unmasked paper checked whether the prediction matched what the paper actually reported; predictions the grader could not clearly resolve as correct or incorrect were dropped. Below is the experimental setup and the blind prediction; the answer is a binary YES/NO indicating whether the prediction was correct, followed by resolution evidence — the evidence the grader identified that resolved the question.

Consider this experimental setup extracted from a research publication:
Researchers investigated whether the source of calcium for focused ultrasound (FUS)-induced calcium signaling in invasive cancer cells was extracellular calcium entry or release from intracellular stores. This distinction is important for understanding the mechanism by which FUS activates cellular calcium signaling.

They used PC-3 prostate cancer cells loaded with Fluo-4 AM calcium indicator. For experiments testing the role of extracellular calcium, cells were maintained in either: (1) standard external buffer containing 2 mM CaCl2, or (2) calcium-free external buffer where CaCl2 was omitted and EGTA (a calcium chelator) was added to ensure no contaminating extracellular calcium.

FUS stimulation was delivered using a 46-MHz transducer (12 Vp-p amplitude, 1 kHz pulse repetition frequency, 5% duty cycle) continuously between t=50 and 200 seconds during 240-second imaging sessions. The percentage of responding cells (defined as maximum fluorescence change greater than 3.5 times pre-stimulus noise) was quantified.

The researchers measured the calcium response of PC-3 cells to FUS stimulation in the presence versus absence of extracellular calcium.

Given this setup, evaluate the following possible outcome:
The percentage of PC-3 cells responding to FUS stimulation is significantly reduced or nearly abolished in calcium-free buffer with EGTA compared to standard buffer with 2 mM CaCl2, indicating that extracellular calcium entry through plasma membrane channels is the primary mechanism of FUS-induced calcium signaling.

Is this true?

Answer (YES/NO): NO